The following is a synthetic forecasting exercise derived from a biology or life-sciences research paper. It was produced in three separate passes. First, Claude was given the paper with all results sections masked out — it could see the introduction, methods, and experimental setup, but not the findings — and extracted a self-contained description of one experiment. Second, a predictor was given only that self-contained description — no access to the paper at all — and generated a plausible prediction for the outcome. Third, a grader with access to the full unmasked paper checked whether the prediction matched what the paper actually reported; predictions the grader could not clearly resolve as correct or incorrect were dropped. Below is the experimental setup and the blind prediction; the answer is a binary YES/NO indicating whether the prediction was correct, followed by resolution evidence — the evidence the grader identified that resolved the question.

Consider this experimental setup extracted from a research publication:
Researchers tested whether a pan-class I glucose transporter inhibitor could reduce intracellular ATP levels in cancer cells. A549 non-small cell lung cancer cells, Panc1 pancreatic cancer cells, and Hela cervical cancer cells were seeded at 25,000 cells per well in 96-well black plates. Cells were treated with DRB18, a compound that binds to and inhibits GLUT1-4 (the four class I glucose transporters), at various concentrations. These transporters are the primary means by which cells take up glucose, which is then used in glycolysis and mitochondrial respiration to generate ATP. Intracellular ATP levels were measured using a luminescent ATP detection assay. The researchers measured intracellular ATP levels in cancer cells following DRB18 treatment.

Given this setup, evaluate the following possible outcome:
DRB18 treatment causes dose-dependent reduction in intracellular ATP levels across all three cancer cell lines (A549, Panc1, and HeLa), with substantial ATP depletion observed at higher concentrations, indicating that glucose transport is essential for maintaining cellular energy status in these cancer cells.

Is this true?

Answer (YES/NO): YES